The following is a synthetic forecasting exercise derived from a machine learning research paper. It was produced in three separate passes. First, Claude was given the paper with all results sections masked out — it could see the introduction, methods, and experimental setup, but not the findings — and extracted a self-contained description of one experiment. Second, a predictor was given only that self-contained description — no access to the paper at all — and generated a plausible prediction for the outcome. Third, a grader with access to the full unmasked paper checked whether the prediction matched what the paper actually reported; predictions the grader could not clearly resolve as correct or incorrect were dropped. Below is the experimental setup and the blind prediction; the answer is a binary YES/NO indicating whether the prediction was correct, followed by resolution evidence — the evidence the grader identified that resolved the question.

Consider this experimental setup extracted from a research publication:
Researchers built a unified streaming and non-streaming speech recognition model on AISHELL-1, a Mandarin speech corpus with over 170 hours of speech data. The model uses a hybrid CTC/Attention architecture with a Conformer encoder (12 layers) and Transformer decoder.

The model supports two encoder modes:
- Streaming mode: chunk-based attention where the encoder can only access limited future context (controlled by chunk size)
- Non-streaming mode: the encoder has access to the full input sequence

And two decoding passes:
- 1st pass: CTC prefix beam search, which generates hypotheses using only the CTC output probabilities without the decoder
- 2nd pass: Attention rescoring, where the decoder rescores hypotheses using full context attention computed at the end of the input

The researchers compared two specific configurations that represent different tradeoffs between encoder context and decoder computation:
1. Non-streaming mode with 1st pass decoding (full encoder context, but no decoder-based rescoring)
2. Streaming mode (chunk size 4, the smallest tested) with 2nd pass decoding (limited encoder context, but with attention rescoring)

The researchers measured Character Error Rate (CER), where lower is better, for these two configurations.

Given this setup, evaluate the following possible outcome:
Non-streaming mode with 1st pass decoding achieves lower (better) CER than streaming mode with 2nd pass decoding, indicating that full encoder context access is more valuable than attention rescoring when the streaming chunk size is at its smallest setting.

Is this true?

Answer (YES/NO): YES